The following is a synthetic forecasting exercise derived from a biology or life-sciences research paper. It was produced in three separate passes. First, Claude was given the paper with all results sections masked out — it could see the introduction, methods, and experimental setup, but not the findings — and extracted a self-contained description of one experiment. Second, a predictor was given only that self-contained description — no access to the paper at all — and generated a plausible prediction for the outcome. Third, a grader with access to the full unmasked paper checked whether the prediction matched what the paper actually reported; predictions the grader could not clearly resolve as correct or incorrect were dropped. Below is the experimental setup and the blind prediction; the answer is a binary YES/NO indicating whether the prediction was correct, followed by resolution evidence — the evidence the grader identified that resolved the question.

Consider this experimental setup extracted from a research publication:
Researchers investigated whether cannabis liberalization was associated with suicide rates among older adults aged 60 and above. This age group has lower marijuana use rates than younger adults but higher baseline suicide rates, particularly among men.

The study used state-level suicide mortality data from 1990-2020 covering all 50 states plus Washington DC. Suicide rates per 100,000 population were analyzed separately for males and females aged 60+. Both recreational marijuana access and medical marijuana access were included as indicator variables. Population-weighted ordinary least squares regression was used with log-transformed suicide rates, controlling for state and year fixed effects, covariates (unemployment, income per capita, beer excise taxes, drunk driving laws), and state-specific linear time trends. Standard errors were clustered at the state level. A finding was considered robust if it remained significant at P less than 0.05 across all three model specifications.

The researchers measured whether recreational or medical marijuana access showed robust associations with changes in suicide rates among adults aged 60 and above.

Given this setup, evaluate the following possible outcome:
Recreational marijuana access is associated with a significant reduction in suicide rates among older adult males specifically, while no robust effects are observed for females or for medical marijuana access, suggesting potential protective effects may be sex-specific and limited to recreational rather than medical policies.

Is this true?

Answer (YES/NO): NO